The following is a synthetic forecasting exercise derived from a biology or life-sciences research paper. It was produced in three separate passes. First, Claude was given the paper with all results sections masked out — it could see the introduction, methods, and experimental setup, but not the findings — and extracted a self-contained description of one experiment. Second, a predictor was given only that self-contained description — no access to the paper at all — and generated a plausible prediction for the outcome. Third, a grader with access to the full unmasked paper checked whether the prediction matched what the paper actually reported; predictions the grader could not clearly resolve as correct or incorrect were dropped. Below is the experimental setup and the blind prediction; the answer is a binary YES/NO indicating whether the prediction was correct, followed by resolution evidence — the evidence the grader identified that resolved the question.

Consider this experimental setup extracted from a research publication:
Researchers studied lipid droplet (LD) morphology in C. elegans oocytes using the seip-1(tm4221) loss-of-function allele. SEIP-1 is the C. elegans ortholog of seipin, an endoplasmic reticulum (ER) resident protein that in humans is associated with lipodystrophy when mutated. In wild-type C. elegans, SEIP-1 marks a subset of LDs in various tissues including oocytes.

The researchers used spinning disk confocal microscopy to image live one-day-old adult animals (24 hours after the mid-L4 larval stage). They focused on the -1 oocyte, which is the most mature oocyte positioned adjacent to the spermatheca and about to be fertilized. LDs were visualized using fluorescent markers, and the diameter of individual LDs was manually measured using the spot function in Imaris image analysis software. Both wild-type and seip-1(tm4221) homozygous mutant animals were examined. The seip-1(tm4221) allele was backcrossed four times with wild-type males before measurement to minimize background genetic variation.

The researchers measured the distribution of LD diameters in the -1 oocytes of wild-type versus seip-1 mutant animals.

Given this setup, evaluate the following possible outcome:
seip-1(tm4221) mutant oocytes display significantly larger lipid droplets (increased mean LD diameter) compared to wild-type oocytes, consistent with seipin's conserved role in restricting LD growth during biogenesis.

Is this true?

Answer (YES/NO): NO